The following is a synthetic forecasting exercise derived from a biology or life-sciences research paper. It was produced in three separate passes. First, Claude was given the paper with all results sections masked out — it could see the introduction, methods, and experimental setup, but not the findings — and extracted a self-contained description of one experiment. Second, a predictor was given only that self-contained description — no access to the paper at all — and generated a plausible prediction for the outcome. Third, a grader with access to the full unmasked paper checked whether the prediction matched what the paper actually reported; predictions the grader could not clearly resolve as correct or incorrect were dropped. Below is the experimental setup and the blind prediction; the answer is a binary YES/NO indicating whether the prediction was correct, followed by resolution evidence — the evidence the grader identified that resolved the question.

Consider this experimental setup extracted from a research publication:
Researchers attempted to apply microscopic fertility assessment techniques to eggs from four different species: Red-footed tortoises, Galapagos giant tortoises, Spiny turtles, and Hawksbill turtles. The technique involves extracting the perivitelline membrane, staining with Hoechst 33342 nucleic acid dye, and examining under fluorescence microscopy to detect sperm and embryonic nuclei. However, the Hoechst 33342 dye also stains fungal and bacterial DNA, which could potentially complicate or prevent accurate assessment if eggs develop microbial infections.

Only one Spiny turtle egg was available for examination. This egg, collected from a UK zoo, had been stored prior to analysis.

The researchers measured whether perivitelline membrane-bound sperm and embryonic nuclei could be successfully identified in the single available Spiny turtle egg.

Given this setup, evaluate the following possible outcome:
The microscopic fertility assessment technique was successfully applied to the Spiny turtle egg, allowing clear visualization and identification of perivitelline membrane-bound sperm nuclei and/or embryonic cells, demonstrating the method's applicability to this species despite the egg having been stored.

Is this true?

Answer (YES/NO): NO